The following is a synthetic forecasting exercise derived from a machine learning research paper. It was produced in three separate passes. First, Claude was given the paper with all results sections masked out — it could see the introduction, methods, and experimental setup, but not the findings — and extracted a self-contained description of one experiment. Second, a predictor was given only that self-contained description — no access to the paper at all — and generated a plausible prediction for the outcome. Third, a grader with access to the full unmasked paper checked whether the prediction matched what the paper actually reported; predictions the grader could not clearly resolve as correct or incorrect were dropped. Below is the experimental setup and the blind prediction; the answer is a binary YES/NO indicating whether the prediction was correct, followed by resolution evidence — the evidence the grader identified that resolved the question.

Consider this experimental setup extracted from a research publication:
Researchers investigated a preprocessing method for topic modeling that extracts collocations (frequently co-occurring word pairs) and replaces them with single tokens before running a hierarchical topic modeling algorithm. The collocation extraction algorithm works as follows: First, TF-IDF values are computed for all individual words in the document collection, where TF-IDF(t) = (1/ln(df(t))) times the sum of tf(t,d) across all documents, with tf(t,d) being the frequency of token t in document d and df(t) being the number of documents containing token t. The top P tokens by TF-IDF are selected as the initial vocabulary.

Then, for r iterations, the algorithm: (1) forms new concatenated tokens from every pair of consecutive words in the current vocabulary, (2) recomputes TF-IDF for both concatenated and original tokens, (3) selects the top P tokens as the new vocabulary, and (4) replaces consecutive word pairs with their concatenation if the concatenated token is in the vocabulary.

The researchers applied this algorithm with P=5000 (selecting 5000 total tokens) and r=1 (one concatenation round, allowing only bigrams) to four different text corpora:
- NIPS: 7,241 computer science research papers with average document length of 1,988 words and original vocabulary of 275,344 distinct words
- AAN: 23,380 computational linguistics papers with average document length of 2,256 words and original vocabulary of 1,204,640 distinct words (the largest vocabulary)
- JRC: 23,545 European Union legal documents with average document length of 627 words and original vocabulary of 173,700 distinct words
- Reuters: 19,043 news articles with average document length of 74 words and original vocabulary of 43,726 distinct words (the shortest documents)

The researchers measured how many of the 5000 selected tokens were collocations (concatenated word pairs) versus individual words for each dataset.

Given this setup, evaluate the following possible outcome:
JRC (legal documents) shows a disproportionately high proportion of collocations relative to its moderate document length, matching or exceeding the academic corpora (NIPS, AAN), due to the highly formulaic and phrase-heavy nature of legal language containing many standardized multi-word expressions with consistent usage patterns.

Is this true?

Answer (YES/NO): YES